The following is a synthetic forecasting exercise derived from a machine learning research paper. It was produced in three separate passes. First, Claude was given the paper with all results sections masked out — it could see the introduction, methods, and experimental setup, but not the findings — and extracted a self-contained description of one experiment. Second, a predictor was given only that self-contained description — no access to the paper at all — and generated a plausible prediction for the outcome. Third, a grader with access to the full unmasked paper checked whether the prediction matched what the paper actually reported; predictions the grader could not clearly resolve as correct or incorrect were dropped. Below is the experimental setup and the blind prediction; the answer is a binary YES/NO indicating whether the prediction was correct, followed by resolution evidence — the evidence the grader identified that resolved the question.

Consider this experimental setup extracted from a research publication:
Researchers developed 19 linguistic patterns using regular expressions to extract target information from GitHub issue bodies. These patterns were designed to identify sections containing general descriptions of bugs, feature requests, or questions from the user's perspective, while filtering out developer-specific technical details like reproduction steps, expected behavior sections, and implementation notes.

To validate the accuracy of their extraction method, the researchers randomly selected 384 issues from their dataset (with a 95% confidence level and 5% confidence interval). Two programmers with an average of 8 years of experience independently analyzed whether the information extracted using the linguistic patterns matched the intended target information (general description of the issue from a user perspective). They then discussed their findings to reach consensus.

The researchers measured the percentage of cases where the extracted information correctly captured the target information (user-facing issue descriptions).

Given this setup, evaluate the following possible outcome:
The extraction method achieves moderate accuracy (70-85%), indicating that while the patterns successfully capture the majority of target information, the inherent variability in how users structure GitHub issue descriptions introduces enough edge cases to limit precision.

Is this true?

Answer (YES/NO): YES